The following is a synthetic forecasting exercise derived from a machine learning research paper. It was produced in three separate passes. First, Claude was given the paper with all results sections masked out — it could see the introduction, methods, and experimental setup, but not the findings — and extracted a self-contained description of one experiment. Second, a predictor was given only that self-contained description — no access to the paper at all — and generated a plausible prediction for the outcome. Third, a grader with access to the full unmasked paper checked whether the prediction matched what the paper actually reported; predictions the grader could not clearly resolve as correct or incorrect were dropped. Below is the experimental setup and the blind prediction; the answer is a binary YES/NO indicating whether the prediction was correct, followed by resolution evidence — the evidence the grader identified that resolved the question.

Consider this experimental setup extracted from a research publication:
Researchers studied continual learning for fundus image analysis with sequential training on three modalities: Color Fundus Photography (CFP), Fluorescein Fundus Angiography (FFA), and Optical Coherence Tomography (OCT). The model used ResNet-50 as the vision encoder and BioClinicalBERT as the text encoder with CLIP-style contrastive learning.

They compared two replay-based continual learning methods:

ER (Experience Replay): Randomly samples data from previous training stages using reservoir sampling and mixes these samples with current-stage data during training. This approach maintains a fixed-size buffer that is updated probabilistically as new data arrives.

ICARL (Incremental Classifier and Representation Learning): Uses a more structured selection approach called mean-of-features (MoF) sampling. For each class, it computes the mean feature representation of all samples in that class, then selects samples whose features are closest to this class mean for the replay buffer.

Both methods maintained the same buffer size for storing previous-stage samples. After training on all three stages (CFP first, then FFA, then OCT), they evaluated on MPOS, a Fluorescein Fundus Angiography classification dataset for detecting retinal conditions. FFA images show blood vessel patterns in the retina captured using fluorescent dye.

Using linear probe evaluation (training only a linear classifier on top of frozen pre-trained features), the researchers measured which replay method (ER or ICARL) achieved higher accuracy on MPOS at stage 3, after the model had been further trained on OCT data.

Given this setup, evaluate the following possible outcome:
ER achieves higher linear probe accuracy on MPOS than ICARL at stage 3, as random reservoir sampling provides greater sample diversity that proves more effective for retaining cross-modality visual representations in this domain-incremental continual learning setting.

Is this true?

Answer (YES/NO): YES